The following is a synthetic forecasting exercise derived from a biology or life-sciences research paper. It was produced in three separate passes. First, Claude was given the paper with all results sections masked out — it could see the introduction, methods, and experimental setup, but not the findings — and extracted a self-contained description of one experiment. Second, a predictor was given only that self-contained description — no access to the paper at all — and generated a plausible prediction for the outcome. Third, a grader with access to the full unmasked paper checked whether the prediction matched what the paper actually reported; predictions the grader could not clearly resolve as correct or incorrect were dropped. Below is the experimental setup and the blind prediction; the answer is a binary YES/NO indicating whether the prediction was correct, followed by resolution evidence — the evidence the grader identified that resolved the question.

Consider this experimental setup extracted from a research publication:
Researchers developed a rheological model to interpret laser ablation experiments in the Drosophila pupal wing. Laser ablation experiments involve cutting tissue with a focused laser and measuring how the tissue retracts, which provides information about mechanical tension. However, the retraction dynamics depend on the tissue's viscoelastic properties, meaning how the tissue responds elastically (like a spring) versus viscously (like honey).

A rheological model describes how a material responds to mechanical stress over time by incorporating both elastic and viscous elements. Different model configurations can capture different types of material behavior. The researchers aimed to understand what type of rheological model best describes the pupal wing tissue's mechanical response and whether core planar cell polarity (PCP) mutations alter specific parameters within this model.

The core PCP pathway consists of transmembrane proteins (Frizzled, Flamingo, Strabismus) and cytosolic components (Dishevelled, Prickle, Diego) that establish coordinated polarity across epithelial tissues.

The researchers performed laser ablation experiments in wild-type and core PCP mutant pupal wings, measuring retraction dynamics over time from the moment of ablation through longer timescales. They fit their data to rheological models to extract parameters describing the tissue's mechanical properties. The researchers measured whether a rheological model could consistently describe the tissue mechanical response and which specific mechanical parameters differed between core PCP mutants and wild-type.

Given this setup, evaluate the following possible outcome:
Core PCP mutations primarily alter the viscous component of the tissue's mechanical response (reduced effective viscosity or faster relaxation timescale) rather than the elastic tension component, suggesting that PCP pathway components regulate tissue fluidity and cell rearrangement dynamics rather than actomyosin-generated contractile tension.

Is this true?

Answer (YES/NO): NO